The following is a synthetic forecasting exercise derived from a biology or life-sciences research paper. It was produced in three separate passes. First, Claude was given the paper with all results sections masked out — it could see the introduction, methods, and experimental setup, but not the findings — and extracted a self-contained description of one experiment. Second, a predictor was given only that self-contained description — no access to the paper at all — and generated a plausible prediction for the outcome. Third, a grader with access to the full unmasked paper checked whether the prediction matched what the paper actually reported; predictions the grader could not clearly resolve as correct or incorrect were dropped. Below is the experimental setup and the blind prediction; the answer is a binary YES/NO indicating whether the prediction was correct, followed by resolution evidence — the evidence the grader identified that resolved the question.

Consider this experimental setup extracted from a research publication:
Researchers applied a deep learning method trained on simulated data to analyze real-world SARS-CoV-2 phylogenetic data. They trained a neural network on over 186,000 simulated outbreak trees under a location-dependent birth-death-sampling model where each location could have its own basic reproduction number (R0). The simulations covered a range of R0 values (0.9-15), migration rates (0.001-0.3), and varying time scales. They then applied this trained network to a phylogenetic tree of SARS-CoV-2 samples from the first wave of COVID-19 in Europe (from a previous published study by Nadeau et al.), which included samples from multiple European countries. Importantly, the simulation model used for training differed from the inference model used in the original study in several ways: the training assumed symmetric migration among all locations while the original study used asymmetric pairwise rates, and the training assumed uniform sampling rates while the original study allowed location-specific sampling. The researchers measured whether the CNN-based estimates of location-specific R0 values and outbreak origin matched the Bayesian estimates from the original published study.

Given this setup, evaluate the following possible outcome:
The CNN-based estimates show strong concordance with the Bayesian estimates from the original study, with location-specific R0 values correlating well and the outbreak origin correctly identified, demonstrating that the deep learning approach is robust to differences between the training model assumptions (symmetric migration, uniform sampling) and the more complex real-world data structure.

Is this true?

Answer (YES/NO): YES